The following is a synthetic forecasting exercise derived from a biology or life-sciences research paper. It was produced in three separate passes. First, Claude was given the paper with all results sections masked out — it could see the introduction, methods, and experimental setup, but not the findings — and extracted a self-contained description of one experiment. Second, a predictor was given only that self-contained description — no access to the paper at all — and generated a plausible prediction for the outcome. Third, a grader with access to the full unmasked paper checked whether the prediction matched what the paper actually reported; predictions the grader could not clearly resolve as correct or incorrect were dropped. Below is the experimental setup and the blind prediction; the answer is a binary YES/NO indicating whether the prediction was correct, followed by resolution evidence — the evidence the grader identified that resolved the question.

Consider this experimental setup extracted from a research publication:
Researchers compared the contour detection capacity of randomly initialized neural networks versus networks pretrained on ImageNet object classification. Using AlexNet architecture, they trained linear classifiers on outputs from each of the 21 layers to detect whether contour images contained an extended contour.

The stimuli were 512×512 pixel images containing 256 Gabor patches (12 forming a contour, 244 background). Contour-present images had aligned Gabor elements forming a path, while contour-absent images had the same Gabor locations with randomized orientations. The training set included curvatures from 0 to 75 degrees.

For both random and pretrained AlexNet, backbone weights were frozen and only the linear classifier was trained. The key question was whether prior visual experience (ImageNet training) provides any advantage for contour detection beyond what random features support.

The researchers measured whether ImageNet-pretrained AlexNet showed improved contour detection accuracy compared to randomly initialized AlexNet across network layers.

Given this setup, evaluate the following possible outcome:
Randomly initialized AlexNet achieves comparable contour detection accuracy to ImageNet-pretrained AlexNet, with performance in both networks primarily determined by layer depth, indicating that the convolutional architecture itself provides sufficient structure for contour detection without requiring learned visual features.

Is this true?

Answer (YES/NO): NO